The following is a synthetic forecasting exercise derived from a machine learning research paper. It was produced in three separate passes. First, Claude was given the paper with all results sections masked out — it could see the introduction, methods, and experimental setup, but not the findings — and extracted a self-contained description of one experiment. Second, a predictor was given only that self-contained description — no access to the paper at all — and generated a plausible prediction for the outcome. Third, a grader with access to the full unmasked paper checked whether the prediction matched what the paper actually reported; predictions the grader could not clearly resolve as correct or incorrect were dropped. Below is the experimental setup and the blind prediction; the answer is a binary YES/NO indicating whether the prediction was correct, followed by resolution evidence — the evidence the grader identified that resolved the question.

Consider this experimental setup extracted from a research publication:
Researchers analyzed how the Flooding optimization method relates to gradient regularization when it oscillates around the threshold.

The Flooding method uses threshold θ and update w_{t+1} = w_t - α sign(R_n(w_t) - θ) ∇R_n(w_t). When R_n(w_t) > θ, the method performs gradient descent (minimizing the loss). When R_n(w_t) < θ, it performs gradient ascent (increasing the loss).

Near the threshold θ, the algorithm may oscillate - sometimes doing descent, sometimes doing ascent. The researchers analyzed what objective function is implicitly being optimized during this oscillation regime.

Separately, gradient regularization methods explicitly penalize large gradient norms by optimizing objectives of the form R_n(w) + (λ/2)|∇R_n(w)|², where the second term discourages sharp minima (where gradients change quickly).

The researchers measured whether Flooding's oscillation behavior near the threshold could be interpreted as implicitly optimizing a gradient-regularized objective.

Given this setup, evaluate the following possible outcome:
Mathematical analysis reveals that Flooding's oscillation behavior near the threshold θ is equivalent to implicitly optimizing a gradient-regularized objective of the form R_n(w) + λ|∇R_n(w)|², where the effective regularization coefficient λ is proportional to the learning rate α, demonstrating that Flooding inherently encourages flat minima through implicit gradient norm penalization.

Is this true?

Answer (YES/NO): NO